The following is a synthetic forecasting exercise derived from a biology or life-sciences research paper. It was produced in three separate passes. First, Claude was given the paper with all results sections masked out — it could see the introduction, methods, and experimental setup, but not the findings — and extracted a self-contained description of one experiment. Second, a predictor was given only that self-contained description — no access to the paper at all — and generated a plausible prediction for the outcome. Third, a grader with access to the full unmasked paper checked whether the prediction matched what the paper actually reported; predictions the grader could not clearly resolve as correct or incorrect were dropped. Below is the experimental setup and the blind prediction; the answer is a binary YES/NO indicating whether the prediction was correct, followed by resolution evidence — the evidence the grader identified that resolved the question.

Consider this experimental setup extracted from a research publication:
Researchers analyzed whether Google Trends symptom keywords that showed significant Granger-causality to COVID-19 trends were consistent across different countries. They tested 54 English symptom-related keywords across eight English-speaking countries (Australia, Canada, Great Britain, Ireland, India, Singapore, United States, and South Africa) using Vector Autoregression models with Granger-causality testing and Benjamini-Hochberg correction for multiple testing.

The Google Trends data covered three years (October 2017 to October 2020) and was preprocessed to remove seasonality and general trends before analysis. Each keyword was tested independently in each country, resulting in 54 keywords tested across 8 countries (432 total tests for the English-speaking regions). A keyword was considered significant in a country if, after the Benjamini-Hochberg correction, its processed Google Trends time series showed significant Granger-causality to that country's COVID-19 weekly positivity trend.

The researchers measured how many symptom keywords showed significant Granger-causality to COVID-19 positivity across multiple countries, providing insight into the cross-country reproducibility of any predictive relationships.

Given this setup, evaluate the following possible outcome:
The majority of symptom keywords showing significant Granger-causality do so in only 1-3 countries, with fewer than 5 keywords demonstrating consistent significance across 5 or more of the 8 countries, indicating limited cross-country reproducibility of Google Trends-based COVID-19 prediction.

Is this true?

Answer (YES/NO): NO